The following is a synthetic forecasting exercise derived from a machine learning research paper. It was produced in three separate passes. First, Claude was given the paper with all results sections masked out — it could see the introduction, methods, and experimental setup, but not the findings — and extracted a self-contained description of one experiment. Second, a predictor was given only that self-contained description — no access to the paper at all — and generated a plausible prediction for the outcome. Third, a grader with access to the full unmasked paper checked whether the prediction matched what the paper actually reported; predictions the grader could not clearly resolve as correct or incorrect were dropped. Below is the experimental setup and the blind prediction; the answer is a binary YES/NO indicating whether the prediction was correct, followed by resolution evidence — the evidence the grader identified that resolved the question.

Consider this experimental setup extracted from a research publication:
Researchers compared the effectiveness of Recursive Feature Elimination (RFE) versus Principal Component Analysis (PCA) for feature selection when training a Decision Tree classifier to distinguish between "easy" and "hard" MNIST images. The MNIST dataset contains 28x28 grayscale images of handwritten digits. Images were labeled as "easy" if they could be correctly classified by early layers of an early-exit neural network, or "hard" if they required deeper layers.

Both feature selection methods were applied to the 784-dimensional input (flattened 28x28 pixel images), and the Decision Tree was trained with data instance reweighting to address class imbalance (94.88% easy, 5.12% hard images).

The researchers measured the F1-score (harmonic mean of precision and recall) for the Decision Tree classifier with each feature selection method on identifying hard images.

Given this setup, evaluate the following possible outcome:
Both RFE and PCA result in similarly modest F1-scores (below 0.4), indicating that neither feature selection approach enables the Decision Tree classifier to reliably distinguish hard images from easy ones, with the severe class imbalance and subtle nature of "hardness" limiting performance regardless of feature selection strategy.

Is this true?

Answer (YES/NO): YES